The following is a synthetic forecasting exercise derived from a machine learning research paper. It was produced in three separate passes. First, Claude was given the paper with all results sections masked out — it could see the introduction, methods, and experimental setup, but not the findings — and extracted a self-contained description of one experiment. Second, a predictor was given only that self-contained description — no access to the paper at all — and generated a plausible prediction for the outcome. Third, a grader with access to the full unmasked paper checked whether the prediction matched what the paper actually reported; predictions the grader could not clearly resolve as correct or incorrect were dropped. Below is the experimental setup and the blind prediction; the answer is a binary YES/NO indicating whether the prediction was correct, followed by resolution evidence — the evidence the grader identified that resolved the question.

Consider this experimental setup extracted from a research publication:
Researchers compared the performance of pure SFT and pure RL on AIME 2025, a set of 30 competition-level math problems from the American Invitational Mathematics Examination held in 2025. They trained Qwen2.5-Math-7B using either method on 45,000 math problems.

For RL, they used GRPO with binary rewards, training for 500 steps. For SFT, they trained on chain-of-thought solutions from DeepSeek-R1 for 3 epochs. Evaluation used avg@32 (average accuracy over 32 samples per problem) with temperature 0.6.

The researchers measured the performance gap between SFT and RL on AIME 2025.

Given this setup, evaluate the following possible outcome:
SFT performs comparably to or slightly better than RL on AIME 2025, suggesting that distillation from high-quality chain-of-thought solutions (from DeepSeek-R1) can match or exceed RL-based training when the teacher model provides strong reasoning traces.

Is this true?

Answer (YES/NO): NO